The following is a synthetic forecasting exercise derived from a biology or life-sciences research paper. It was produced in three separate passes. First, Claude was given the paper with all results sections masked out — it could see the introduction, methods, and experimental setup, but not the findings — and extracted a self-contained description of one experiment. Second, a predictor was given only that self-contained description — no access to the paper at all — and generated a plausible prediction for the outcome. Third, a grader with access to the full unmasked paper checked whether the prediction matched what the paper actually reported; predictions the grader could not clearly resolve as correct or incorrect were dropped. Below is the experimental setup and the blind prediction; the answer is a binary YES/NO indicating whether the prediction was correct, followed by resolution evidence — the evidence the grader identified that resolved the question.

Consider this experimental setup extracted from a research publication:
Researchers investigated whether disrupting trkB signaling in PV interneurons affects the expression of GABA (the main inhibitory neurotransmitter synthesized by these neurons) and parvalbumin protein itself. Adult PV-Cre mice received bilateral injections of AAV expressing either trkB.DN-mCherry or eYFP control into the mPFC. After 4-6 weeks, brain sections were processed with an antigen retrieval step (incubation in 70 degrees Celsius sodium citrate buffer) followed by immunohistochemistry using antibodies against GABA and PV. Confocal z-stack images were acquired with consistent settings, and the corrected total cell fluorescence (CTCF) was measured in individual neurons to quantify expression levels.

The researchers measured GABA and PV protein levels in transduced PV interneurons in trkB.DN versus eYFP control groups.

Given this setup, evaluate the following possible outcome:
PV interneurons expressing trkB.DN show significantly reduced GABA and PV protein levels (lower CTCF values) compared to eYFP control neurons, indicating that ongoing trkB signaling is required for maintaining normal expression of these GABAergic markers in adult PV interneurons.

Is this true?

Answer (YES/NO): NO